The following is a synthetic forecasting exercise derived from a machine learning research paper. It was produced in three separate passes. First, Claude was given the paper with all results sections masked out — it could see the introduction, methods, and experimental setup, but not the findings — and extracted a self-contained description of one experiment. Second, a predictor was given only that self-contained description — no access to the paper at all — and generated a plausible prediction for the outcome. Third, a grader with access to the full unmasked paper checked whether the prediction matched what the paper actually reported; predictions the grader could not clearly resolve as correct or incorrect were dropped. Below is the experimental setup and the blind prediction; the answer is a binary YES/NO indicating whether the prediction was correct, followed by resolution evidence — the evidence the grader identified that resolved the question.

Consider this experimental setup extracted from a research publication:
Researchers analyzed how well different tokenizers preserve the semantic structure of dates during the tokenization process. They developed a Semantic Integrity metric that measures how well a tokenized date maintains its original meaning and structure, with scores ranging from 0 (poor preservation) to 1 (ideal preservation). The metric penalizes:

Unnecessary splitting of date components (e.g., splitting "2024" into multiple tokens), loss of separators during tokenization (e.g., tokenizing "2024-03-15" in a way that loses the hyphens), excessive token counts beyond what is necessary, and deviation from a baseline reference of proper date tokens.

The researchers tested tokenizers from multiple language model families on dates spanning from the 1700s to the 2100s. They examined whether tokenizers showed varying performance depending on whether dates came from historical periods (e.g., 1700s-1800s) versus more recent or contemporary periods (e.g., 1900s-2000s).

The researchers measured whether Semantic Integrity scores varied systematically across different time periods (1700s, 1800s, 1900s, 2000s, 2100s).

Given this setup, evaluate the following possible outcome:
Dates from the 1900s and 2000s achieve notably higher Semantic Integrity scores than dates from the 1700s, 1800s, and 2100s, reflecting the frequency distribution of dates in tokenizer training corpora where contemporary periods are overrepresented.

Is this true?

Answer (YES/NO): NO